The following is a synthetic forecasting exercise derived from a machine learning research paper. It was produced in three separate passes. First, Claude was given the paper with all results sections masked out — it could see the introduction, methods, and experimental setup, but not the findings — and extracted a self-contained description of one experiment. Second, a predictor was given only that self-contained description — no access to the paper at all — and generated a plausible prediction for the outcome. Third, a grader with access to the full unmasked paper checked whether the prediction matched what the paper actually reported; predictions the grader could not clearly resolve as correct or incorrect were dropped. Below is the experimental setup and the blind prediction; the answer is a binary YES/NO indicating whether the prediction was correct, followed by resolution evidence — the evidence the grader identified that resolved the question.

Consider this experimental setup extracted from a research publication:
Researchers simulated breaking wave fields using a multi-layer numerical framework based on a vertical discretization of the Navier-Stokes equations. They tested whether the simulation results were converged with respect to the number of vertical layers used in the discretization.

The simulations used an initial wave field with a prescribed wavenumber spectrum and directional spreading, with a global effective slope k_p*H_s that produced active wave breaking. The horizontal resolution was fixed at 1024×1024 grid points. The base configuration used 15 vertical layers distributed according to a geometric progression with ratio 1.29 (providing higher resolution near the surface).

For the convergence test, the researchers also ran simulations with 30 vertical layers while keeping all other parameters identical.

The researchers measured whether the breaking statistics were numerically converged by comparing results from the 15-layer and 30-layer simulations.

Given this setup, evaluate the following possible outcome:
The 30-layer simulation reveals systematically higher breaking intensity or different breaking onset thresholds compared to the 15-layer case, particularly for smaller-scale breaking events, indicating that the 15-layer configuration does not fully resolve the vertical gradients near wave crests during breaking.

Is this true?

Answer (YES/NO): NO